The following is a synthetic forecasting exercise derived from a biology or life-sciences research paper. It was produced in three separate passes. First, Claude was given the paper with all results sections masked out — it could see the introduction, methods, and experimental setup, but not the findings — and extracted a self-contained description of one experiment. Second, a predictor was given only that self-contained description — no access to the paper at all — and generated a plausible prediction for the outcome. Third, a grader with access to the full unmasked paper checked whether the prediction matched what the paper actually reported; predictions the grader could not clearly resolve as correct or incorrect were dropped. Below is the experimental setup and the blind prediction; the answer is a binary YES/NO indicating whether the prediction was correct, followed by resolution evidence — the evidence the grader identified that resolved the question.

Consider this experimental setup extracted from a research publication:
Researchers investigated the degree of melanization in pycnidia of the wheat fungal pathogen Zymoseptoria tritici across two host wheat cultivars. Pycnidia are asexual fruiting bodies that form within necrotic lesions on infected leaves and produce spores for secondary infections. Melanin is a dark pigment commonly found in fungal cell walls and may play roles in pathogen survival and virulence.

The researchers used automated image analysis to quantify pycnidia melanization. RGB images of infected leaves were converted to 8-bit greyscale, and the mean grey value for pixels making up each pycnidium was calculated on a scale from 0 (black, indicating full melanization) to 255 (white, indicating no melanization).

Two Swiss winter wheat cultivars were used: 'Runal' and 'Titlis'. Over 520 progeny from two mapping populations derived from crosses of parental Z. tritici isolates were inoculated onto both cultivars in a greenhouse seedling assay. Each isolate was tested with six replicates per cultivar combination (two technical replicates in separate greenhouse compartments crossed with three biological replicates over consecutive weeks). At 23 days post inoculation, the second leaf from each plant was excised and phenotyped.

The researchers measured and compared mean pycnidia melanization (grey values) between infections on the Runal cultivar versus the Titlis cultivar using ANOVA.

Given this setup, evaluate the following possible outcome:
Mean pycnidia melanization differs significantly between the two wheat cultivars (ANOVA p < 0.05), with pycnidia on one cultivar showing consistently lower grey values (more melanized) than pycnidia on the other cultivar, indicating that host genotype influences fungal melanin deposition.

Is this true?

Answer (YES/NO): YES